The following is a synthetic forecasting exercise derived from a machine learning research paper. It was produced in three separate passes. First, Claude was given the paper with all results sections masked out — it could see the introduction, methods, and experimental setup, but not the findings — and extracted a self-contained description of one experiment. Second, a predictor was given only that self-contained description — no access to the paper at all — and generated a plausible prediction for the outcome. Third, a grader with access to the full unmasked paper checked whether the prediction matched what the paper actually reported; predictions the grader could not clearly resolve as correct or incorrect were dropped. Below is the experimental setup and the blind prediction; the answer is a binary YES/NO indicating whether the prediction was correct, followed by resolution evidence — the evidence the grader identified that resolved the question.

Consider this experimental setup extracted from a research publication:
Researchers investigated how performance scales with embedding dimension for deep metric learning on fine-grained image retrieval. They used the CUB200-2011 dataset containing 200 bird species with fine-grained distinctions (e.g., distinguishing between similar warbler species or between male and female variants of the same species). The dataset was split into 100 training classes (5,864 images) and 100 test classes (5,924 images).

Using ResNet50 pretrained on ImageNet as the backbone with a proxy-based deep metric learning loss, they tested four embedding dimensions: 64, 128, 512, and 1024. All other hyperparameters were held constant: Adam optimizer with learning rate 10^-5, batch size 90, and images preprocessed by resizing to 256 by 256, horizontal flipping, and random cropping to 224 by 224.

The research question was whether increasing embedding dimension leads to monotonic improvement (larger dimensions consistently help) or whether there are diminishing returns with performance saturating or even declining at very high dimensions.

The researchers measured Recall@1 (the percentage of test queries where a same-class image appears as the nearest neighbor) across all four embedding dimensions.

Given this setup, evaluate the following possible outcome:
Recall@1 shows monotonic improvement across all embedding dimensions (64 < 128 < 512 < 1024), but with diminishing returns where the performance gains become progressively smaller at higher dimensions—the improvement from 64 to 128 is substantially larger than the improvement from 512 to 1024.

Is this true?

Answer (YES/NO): YES